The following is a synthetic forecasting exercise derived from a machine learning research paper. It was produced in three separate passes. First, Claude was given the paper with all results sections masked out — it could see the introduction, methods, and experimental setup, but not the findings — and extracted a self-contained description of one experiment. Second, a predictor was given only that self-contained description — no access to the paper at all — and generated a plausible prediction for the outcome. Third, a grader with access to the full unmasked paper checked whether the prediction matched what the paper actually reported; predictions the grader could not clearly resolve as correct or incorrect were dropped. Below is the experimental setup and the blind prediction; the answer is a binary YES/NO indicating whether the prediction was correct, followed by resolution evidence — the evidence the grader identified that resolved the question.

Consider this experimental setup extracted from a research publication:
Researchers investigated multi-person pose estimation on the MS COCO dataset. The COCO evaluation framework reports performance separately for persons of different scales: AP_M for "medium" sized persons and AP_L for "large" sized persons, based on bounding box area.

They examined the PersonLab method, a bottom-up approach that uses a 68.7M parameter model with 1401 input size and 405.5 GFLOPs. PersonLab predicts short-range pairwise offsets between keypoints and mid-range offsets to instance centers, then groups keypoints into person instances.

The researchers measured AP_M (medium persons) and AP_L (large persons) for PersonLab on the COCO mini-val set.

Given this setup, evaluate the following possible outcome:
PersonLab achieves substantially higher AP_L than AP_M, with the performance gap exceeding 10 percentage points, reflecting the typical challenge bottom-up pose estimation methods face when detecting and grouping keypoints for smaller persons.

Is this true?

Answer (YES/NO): YES